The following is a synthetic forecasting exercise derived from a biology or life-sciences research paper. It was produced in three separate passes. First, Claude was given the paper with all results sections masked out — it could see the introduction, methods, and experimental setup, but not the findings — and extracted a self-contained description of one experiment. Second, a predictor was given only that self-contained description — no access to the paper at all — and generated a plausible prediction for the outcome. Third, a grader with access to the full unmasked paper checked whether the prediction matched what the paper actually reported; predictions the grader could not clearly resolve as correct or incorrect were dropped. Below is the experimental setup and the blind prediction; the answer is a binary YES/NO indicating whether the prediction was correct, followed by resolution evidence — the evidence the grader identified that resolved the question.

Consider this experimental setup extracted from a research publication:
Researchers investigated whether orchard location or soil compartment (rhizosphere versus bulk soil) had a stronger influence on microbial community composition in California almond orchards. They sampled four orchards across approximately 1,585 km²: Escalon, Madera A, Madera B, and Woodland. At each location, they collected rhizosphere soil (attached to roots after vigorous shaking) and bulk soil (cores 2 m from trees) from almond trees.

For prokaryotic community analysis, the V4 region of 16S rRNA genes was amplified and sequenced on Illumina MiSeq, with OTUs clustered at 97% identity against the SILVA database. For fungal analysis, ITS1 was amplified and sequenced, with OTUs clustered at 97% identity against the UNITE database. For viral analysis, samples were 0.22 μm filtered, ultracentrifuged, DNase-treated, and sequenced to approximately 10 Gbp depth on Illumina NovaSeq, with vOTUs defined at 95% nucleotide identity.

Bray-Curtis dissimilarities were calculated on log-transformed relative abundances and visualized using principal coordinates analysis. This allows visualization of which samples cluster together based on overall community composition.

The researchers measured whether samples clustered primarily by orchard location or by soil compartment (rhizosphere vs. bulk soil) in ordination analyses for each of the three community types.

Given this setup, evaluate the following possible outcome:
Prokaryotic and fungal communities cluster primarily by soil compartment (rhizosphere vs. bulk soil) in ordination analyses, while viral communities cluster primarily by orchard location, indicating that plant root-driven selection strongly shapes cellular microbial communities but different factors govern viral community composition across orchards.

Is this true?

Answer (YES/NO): NO